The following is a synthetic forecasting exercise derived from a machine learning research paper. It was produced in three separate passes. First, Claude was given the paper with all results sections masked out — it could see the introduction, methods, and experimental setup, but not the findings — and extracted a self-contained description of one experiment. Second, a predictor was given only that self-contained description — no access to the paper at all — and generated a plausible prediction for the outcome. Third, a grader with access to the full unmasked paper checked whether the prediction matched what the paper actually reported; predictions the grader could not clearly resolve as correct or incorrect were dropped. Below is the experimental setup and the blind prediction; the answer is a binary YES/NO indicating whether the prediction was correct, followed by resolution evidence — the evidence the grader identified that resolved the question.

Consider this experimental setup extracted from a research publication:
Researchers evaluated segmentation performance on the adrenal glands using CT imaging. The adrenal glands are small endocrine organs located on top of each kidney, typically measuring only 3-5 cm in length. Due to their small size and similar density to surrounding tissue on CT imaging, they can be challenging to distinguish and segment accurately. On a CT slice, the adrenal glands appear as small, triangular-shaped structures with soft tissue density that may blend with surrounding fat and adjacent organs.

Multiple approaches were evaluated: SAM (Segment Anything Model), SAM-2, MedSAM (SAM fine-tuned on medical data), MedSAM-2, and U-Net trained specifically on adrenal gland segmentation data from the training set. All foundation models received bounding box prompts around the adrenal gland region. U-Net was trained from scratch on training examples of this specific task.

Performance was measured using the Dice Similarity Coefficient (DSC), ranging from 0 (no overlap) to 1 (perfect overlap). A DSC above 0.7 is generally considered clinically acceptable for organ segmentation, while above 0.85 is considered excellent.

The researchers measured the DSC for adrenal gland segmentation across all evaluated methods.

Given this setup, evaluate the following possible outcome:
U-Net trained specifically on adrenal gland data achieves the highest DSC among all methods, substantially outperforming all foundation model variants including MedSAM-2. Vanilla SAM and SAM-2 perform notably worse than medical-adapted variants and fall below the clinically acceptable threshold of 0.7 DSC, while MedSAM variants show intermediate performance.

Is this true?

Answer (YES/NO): NO